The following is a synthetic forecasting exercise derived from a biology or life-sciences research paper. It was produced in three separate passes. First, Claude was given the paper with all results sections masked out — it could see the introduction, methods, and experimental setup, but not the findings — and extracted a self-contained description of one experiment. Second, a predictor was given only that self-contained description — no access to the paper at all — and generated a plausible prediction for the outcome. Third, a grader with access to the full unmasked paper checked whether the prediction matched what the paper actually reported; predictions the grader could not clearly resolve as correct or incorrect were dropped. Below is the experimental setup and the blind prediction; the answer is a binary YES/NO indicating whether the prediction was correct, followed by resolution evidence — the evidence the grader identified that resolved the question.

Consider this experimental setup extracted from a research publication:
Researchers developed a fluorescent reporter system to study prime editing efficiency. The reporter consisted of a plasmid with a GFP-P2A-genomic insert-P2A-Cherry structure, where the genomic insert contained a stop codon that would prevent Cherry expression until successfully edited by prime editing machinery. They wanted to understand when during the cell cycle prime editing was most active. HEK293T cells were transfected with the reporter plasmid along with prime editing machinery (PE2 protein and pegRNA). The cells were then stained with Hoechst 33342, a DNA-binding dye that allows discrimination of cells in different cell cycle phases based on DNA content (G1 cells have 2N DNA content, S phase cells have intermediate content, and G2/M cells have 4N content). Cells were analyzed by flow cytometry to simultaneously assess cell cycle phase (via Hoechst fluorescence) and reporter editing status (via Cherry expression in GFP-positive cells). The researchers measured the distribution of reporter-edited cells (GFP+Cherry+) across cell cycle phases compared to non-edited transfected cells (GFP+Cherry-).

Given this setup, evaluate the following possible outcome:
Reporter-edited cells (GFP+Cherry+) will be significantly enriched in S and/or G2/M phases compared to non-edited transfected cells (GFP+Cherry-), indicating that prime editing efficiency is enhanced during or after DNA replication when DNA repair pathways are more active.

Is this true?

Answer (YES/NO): YES